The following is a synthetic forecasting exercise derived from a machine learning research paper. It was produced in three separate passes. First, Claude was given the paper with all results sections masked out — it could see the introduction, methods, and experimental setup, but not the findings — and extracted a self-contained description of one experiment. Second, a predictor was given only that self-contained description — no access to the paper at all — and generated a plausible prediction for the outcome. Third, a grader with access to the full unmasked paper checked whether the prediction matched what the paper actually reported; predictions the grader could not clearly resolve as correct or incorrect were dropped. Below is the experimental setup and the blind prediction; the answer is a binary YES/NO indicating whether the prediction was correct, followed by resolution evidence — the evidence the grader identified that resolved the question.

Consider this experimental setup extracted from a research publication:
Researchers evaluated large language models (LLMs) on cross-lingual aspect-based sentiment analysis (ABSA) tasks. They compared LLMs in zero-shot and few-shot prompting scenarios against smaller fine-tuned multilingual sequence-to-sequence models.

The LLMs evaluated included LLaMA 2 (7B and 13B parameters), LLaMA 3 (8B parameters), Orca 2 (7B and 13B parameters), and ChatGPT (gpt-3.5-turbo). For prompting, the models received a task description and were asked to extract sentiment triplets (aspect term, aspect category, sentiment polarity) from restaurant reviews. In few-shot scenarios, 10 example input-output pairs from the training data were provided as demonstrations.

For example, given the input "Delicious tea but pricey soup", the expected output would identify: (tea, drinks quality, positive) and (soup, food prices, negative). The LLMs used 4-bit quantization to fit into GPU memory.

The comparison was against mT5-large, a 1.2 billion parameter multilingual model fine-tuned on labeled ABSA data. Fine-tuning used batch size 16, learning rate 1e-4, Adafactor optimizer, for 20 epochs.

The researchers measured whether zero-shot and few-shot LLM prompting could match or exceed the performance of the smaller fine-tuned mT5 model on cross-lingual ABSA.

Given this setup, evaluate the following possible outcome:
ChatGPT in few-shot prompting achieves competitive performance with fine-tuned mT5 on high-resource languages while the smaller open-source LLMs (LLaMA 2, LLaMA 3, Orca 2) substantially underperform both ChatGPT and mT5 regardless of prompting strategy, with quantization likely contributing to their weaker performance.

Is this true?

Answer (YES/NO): NO